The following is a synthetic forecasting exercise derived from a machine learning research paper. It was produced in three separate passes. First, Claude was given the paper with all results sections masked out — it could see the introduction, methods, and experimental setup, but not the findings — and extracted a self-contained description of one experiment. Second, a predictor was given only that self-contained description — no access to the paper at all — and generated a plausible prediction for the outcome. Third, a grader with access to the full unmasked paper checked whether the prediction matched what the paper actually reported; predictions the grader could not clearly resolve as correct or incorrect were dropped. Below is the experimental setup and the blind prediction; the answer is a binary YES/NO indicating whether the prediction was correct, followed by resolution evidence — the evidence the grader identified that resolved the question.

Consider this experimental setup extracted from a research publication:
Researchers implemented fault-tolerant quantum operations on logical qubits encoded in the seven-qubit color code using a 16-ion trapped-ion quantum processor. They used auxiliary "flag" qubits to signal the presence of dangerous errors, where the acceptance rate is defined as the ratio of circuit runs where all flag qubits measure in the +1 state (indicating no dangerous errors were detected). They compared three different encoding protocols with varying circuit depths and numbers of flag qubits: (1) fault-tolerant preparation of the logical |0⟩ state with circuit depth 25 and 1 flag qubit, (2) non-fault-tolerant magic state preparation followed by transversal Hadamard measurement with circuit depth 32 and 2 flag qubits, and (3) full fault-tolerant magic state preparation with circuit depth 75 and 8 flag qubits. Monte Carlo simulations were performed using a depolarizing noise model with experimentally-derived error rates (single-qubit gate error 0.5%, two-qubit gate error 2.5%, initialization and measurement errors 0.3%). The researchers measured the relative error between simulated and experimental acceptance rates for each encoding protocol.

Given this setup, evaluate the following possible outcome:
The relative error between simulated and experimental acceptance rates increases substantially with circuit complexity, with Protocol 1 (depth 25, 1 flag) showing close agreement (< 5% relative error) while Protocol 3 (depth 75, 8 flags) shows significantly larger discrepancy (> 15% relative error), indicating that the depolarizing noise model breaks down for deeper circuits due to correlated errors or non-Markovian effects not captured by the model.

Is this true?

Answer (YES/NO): NO